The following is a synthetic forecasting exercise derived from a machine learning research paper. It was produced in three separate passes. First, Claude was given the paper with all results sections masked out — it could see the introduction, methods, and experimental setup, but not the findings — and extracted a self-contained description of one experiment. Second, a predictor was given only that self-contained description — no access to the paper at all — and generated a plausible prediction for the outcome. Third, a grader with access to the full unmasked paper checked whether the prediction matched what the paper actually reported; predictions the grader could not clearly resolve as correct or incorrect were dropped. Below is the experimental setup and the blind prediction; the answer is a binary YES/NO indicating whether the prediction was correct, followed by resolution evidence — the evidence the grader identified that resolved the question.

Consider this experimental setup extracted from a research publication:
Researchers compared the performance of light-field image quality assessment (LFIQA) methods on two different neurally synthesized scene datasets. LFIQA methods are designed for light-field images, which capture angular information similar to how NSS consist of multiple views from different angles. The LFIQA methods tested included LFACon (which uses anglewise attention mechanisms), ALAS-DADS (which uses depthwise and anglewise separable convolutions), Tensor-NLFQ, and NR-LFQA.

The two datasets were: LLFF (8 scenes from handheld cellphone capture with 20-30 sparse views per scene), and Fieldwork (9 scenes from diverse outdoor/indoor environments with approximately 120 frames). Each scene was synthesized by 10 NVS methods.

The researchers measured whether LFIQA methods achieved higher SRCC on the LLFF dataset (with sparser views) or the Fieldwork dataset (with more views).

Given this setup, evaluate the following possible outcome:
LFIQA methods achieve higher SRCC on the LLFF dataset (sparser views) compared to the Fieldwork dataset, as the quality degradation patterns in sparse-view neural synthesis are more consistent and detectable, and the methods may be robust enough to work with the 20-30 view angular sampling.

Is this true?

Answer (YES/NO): NO